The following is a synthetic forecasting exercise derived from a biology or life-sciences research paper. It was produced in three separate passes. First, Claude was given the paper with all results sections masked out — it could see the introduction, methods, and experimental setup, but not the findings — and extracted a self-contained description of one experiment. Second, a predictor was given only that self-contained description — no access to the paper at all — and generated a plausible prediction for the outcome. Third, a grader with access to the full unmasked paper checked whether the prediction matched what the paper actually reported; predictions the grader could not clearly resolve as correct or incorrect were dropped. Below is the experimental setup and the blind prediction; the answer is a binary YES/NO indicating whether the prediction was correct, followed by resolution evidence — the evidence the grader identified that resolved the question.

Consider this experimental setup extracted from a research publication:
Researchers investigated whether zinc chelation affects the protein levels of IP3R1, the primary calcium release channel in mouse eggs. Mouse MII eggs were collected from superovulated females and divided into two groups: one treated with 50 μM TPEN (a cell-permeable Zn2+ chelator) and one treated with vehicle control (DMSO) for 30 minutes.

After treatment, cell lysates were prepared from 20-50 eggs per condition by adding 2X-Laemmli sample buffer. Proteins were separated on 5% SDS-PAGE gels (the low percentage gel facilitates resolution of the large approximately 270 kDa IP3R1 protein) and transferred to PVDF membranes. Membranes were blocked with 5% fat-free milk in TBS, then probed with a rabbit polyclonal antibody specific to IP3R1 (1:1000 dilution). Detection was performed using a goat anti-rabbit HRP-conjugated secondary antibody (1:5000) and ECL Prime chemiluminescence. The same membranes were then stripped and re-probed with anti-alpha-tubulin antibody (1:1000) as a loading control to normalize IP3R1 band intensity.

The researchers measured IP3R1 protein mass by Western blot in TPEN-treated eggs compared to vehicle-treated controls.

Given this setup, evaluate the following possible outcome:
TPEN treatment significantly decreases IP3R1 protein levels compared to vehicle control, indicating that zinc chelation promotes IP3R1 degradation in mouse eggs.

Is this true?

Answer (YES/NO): NO